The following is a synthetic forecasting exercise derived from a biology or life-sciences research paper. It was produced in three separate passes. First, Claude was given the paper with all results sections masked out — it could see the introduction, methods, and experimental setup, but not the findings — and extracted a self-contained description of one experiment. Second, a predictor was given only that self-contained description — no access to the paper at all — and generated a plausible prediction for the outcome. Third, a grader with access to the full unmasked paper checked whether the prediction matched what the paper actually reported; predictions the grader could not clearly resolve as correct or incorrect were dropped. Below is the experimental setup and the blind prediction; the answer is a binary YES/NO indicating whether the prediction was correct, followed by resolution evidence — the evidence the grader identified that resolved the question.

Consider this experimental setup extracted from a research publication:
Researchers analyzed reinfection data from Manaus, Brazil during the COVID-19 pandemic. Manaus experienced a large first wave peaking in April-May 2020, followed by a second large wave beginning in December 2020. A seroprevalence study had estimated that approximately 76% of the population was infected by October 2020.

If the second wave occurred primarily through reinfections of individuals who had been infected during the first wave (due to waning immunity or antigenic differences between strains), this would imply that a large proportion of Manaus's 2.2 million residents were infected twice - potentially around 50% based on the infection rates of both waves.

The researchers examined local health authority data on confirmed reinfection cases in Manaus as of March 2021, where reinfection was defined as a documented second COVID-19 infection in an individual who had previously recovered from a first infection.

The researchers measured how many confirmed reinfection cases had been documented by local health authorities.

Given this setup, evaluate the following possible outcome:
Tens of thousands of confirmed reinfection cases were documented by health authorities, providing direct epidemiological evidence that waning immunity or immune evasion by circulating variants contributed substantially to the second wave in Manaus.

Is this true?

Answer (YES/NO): NO